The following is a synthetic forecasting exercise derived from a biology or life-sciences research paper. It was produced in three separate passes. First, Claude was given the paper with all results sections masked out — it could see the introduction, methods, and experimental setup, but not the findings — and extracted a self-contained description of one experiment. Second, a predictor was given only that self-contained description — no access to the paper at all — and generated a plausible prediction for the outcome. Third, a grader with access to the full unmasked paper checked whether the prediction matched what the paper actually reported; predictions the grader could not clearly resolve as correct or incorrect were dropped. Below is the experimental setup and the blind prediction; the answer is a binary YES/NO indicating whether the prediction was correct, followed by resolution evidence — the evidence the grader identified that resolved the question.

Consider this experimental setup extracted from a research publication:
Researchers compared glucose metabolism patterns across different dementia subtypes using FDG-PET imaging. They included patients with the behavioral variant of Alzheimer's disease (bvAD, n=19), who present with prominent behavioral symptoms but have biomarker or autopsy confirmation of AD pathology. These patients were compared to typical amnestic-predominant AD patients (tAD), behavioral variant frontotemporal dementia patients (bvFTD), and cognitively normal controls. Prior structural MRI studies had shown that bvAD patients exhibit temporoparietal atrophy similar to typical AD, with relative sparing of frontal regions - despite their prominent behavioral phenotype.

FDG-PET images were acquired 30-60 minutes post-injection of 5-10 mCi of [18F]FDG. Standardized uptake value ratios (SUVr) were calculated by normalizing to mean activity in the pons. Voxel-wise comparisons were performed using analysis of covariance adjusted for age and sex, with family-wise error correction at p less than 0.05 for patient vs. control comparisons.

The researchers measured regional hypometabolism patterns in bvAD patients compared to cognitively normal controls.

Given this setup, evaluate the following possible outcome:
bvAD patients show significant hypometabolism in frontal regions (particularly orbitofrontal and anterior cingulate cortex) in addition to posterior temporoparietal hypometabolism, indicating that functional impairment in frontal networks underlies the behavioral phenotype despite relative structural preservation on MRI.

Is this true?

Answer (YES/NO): NO